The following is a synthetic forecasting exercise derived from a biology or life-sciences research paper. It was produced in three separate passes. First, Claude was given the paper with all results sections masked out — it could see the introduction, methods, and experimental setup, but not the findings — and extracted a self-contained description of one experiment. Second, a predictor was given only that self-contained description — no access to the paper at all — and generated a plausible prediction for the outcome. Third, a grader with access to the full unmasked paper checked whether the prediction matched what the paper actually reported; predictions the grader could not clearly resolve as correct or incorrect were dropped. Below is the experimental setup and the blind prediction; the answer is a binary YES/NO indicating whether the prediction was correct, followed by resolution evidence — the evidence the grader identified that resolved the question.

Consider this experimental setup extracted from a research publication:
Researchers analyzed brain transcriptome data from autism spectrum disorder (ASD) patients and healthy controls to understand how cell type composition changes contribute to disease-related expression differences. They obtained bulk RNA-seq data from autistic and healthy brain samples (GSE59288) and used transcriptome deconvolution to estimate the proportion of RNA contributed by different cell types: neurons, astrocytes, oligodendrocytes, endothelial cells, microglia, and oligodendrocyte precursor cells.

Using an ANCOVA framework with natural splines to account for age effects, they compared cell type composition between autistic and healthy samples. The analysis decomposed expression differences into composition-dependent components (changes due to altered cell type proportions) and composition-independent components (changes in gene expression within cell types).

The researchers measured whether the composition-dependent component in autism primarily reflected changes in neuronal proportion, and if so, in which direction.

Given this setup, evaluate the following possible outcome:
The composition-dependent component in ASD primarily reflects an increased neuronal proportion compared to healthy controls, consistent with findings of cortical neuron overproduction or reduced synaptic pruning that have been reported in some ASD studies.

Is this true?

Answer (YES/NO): NO